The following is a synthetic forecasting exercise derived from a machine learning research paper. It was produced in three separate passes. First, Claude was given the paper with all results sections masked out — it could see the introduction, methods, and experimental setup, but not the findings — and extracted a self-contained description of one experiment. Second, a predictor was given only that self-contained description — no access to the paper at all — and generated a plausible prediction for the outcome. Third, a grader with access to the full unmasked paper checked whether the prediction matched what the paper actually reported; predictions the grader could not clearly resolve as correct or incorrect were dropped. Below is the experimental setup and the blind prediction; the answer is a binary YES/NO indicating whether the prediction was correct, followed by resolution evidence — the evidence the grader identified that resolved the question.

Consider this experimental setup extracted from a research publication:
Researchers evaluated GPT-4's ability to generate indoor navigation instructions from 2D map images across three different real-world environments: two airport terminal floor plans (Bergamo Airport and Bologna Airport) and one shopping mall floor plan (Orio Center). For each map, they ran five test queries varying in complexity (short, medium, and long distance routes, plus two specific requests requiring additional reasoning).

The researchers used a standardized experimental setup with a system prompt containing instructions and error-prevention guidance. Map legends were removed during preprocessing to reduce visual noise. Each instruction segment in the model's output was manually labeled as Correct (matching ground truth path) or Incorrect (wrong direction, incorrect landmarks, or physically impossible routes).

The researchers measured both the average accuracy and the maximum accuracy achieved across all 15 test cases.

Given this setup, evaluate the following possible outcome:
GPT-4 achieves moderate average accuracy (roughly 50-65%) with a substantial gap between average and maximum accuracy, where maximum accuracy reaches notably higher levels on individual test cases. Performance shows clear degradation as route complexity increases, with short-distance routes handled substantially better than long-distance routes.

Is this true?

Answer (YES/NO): NO